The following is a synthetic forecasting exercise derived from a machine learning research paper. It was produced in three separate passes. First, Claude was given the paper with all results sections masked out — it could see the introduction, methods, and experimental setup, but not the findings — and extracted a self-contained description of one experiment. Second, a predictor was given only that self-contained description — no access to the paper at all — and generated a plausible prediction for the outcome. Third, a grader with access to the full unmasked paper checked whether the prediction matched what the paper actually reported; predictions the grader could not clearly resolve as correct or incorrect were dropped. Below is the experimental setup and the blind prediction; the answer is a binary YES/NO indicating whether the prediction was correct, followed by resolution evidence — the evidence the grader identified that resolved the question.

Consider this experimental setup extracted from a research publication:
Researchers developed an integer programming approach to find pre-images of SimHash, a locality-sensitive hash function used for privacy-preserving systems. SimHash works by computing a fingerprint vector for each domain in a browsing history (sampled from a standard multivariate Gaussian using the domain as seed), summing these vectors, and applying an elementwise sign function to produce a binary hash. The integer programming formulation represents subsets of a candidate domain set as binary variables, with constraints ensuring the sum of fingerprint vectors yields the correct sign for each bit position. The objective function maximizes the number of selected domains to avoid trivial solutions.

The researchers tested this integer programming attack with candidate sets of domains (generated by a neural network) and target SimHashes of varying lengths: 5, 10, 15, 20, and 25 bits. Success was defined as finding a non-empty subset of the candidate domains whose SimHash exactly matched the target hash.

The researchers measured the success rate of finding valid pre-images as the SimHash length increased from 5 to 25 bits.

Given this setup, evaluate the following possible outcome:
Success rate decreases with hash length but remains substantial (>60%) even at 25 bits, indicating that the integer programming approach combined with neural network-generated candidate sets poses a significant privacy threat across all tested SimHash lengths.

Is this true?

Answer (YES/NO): NO